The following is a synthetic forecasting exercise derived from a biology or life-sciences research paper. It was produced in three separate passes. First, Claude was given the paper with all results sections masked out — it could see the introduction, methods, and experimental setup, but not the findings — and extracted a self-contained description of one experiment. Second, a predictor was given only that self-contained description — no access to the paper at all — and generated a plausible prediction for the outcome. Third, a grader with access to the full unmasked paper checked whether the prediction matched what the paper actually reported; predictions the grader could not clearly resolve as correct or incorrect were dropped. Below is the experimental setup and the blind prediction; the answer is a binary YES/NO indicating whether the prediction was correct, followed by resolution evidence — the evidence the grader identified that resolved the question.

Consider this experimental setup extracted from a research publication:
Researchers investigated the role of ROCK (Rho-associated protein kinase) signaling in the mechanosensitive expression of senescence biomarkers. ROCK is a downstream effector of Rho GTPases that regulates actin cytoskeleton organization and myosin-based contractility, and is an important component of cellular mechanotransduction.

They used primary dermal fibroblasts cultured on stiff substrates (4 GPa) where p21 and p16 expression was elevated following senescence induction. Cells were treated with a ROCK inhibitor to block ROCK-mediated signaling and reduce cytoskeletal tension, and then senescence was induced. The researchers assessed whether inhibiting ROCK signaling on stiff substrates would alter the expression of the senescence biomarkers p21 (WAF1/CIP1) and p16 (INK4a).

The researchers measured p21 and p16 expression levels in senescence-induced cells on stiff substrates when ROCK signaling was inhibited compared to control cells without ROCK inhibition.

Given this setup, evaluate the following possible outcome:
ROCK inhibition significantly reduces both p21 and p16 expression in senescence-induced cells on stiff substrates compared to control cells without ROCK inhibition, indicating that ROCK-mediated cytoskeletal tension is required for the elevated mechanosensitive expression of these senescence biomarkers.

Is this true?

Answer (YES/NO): YES